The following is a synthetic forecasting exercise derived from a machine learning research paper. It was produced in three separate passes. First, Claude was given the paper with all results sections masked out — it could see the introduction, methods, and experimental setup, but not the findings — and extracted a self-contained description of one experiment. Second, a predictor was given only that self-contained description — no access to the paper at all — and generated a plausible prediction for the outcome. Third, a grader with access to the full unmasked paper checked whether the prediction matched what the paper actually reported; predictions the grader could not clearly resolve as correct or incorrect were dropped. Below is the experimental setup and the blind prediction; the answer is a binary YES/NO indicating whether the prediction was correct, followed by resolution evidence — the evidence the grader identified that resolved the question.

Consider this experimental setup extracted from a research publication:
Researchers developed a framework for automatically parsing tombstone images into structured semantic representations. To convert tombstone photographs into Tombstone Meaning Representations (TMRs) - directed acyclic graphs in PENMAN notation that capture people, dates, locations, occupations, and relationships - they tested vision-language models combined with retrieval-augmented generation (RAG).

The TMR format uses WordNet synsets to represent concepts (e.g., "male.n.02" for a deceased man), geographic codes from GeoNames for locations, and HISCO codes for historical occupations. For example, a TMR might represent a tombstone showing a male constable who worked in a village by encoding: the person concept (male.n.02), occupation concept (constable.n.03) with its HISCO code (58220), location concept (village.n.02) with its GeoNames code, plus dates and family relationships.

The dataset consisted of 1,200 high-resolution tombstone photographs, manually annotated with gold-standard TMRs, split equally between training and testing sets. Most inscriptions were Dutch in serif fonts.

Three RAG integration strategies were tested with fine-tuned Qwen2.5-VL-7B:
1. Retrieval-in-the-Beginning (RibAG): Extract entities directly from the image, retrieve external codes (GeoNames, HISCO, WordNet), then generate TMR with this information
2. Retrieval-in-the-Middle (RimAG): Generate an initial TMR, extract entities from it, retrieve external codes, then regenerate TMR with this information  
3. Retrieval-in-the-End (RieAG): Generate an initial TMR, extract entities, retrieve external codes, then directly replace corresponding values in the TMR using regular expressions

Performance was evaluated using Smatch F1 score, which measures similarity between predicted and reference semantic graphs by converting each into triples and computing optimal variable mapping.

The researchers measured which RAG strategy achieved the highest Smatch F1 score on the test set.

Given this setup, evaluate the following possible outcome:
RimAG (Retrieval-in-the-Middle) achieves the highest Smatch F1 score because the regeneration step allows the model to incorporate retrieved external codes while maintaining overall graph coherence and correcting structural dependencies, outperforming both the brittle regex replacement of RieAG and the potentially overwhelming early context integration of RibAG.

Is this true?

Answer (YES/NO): YES